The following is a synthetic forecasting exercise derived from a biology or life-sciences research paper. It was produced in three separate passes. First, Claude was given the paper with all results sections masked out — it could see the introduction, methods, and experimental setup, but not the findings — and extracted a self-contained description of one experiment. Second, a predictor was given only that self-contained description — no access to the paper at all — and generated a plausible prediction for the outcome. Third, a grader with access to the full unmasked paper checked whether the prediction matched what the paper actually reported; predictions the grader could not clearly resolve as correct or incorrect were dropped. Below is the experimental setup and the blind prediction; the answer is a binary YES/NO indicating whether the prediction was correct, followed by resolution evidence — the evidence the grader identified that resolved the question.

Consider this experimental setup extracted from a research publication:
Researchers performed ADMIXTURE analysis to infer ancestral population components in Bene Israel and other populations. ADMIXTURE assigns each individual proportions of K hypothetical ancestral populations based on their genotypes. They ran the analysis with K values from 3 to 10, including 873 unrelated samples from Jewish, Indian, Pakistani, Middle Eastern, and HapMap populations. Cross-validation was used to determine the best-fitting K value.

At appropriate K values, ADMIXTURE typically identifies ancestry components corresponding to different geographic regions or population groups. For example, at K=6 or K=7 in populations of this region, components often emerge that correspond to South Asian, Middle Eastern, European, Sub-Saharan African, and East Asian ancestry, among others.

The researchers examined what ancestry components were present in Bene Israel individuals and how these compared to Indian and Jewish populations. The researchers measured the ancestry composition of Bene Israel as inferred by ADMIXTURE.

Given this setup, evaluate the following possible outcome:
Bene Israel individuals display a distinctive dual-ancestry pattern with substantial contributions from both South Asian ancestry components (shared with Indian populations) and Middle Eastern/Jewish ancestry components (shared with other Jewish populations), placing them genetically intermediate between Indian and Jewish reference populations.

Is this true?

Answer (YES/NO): YES